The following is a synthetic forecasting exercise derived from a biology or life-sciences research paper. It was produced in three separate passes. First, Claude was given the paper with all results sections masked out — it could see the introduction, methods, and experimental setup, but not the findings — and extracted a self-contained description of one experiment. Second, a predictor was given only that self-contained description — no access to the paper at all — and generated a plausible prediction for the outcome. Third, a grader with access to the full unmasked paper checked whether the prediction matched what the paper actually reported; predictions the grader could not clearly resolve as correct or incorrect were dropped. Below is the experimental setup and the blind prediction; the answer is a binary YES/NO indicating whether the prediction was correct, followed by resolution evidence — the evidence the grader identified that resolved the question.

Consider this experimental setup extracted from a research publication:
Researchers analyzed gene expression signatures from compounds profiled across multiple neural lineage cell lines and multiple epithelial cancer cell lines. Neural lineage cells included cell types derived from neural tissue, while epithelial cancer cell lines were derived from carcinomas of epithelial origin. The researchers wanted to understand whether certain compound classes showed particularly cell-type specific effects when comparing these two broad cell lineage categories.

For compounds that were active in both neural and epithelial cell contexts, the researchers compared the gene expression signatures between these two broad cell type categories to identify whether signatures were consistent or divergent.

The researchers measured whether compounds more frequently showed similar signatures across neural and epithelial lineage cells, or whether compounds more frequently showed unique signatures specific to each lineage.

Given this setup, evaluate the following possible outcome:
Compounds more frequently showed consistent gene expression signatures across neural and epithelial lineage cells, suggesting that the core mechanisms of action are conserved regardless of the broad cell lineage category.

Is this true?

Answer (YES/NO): NO